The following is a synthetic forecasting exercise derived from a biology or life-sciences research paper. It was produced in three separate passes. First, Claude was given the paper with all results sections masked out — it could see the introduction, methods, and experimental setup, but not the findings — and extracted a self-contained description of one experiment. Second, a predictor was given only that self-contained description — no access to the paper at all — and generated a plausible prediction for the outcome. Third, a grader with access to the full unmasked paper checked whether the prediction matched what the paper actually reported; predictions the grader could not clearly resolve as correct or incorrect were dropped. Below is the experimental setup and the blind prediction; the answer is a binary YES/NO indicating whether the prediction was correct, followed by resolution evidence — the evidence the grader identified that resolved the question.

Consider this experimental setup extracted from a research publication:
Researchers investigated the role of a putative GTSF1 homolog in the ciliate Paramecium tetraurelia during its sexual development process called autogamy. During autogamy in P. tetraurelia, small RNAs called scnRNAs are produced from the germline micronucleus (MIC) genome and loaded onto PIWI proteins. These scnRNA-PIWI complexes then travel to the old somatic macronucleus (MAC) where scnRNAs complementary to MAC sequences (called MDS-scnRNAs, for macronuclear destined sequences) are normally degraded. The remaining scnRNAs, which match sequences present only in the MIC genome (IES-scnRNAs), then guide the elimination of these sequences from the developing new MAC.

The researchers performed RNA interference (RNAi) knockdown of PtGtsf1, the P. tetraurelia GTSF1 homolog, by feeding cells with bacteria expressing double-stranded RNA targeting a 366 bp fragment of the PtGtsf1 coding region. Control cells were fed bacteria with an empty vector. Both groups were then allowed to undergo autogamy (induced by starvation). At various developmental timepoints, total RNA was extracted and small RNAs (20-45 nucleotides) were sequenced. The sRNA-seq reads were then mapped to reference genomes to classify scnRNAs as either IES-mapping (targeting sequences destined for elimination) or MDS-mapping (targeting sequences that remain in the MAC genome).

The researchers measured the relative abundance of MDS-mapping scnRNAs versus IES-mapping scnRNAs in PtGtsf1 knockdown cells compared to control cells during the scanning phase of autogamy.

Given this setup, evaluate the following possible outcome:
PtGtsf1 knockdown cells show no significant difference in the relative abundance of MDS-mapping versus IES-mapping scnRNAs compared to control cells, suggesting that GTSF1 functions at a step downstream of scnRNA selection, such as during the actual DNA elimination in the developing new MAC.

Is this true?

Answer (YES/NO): NO